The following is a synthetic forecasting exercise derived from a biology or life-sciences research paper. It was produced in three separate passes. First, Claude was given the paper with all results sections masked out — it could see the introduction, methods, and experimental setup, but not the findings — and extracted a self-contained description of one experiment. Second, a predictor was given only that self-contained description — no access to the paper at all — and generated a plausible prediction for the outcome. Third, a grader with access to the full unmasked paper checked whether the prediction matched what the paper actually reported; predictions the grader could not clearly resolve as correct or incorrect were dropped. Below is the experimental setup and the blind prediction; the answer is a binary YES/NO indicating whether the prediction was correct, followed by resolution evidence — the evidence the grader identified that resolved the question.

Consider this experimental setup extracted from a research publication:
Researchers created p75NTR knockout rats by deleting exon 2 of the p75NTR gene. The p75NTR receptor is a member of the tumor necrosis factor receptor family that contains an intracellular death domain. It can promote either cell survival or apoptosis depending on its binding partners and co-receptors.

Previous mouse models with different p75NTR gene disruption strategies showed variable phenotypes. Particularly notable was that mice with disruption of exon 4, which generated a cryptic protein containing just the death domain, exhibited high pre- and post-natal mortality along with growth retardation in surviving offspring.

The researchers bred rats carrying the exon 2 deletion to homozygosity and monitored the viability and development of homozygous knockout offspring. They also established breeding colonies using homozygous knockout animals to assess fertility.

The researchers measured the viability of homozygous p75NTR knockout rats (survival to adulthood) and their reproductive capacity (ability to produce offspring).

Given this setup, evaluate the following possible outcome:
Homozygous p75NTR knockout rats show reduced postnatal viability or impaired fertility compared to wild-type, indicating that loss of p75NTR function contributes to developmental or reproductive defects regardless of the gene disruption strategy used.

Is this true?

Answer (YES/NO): NO